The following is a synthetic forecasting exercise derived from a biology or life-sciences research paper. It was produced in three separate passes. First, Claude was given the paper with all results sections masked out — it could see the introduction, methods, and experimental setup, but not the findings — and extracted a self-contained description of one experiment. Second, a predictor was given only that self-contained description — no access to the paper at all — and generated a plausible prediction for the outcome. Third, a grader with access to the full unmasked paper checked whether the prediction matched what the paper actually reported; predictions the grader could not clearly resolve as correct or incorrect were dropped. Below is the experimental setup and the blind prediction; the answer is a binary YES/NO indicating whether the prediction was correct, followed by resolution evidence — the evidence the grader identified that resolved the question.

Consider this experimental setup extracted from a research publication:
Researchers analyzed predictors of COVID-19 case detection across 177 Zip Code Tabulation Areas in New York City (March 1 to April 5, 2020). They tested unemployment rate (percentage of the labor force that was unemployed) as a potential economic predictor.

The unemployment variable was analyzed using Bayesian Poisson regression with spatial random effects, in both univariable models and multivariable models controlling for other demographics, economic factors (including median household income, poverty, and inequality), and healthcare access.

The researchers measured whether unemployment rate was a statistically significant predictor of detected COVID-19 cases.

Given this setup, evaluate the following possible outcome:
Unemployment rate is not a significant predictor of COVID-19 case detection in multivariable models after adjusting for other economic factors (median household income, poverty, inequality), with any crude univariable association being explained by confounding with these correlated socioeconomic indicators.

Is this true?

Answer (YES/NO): YES